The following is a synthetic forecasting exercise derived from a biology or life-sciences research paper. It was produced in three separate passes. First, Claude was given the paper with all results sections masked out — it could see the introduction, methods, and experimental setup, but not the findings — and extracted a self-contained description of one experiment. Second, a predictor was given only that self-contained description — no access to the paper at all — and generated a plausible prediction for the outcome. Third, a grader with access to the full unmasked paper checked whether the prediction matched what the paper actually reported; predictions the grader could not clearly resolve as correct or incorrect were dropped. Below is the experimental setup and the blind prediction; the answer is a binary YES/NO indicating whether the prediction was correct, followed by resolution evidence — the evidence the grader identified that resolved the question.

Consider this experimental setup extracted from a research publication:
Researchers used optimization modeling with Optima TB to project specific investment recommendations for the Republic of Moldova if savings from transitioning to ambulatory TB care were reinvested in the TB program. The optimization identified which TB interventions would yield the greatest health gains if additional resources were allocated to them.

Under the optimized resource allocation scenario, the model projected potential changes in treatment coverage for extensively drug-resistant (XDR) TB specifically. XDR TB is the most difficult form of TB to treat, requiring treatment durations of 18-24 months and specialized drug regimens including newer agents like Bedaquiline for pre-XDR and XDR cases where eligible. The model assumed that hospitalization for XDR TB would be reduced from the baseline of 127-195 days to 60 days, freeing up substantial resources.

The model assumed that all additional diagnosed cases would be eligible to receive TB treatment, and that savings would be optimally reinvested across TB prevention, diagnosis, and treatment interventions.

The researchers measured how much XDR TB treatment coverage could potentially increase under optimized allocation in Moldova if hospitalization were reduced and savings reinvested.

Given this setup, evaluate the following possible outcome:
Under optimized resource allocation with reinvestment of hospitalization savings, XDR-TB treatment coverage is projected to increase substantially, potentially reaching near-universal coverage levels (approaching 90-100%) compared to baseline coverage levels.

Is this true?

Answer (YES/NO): YES